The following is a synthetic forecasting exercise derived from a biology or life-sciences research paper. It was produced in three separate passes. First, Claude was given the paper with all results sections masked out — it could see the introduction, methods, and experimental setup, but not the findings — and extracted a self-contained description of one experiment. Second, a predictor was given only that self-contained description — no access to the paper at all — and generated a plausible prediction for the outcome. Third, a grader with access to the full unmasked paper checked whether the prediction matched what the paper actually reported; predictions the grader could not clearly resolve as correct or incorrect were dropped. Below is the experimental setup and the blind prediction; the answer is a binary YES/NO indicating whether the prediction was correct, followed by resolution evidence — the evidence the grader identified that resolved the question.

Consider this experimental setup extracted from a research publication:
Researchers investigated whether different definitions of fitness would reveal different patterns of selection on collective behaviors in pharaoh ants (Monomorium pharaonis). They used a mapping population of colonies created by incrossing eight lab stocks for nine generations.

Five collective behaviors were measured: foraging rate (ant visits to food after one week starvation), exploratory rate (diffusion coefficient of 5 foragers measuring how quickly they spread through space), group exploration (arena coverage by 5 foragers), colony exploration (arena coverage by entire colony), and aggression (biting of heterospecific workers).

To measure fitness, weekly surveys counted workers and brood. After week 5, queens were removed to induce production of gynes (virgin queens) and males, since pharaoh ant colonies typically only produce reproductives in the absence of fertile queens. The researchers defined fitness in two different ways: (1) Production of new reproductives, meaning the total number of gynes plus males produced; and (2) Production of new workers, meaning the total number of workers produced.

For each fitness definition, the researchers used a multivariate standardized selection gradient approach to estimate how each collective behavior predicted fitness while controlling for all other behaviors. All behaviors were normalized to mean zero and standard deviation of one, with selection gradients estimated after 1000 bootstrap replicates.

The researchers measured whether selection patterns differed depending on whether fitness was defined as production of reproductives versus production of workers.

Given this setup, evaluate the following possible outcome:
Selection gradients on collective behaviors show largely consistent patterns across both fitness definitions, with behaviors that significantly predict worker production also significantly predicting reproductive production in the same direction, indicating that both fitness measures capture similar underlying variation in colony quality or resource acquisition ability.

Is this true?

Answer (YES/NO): NO